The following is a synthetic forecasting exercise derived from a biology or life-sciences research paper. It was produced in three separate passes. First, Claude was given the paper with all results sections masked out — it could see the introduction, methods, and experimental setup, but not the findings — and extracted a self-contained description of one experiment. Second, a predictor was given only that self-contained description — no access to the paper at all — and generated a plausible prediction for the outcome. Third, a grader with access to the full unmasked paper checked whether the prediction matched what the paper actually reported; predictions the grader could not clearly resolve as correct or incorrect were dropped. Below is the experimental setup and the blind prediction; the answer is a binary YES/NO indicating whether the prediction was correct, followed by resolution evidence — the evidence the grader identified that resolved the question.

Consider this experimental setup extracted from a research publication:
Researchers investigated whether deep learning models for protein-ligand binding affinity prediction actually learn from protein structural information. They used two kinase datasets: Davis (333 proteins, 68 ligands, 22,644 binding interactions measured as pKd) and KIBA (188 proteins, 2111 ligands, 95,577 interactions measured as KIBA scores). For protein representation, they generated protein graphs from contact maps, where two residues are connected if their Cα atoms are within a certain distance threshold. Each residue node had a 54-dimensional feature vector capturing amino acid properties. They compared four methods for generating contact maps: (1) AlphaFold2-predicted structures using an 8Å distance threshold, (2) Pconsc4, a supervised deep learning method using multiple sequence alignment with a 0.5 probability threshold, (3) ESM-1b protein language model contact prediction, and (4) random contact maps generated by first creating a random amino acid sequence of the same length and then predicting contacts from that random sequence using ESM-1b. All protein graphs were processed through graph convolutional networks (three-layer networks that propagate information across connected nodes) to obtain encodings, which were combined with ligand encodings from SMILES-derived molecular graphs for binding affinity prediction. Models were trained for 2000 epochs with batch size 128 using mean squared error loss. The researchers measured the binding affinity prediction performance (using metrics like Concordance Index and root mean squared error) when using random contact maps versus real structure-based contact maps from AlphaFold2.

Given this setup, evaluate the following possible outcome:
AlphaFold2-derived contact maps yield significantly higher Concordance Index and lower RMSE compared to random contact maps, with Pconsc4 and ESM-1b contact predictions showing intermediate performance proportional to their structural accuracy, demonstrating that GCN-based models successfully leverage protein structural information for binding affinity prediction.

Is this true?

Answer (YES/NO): NO